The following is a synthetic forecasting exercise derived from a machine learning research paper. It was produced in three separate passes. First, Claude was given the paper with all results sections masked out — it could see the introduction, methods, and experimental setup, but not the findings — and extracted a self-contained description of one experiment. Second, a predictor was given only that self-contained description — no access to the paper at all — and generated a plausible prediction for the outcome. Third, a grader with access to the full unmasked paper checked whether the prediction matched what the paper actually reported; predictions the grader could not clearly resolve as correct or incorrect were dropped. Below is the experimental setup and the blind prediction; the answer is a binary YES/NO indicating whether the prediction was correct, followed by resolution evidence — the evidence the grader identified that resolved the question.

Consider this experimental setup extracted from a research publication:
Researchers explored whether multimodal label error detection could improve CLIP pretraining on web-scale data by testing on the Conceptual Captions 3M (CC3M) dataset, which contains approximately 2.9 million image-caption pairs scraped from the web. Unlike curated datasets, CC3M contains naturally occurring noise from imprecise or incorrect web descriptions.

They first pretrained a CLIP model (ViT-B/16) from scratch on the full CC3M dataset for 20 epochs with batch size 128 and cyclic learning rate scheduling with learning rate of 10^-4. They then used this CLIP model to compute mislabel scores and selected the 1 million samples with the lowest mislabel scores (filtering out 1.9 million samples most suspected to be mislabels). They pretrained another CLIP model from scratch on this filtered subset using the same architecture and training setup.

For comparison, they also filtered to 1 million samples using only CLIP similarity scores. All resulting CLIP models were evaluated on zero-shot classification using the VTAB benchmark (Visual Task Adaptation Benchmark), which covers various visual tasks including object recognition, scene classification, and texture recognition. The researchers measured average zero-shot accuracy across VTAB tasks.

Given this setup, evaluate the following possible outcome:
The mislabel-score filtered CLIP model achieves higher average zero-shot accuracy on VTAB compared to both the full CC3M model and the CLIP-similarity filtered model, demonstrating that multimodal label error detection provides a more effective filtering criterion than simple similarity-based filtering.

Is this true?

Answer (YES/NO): NO